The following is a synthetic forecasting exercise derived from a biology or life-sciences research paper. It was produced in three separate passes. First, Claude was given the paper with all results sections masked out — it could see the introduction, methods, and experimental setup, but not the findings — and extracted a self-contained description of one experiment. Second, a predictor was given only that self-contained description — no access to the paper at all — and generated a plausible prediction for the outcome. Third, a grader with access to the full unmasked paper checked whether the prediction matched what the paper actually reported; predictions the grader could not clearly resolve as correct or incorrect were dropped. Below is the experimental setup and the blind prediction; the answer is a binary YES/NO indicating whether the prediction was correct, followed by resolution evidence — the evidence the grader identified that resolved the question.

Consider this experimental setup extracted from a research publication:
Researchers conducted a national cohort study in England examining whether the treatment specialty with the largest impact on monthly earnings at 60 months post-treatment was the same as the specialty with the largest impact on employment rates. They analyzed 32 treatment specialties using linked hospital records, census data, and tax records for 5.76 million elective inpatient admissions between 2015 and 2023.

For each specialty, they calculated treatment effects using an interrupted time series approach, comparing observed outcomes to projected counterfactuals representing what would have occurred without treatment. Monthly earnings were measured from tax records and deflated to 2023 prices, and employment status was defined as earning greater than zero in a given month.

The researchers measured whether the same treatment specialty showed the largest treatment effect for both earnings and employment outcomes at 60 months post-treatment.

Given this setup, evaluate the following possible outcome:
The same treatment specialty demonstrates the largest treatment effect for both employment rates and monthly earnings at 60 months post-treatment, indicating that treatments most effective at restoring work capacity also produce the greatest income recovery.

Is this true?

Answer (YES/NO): NO